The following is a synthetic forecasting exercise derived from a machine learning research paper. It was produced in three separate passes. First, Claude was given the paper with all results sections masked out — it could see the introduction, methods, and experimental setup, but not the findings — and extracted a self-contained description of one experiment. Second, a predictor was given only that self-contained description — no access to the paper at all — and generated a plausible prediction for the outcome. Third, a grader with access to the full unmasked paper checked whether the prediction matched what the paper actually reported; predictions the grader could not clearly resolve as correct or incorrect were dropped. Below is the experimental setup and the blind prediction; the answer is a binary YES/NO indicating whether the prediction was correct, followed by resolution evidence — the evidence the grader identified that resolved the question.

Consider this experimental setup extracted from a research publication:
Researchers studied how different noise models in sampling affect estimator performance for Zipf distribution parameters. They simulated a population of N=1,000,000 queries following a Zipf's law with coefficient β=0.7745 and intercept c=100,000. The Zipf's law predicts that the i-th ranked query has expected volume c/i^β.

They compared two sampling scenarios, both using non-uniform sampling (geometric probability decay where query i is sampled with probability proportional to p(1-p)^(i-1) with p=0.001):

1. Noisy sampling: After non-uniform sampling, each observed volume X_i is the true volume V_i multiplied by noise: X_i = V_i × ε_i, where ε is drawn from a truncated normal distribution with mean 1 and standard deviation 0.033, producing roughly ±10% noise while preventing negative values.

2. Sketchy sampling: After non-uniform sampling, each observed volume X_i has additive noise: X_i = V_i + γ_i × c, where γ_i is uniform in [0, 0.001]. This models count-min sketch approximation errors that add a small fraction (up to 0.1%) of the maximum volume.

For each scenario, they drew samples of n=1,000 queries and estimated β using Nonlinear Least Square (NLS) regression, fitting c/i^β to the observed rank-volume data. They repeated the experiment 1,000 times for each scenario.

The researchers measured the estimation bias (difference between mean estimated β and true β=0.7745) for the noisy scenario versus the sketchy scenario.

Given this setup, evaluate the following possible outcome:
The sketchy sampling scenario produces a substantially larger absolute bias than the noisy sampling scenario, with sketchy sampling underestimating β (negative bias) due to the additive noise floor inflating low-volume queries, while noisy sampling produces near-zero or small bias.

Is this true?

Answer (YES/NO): NO